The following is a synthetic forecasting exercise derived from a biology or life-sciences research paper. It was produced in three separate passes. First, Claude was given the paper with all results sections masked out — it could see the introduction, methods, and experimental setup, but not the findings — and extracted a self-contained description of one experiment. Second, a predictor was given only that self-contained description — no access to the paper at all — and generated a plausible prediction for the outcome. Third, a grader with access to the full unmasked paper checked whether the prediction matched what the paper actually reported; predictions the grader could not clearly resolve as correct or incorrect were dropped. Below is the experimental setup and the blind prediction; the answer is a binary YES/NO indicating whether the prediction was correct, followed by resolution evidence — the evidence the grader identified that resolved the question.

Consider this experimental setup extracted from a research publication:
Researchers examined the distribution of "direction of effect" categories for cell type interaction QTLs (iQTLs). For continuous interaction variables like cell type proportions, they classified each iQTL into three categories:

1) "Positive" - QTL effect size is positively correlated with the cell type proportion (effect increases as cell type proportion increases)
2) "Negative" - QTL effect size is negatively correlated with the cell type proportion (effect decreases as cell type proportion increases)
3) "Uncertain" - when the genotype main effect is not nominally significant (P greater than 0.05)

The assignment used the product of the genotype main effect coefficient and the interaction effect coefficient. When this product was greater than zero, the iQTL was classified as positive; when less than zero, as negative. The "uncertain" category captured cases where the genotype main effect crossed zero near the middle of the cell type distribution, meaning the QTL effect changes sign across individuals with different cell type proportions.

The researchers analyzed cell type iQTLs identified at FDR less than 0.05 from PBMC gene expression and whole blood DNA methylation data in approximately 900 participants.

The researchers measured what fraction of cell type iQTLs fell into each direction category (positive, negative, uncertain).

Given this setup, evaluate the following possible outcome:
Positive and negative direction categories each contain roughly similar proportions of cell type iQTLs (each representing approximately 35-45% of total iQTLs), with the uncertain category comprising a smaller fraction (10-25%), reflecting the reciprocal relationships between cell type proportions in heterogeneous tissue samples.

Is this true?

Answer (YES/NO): NO